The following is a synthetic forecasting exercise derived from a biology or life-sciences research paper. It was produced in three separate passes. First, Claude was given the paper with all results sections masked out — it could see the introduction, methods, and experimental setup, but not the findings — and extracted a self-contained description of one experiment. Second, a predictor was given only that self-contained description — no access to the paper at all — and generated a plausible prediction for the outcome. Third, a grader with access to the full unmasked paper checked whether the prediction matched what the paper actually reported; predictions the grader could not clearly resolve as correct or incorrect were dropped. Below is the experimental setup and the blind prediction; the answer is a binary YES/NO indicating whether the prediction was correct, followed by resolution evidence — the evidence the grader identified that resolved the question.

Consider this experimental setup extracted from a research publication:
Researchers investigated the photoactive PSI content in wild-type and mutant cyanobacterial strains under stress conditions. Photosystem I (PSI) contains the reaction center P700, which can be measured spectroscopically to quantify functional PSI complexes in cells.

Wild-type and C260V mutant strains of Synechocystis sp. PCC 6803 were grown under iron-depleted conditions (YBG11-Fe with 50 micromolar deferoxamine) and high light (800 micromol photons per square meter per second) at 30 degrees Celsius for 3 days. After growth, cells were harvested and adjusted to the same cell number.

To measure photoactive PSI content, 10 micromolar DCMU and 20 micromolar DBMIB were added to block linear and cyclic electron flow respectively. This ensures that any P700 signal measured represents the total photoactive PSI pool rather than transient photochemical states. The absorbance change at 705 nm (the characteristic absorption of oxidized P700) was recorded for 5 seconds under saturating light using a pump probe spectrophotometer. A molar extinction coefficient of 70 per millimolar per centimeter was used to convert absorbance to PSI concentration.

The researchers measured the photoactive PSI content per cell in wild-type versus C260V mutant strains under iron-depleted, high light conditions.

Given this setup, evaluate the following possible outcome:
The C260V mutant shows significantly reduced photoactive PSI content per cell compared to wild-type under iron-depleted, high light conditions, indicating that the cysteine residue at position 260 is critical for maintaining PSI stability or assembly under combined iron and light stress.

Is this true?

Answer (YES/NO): YES